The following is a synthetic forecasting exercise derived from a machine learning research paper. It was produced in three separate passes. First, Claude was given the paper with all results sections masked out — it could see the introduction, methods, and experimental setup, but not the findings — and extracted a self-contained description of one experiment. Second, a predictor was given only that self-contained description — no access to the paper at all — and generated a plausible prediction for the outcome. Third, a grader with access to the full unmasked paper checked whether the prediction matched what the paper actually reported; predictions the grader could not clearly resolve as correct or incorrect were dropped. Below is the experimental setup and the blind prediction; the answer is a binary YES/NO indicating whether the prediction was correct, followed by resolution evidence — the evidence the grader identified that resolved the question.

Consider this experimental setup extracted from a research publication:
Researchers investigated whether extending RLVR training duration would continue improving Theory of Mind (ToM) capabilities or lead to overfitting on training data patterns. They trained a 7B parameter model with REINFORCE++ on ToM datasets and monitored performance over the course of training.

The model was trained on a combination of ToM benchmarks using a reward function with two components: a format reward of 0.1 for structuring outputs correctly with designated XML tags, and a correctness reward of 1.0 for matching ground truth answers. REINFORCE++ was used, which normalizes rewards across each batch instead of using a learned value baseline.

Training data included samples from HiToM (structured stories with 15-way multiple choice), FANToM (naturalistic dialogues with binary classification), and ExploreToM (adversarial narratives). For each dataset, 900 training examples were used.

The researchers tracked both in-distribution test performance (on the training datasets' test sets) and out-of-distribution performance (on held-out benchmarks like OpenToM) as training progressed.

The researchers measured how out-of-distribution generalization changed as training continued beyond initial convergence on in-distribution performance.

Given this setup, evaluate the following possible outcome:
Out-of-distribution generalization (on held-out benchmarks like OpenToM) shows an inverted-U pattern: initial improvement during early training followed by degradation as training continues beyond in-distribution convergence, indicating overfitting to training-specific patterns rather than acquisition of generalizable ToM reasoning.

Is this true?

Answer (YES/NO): NO